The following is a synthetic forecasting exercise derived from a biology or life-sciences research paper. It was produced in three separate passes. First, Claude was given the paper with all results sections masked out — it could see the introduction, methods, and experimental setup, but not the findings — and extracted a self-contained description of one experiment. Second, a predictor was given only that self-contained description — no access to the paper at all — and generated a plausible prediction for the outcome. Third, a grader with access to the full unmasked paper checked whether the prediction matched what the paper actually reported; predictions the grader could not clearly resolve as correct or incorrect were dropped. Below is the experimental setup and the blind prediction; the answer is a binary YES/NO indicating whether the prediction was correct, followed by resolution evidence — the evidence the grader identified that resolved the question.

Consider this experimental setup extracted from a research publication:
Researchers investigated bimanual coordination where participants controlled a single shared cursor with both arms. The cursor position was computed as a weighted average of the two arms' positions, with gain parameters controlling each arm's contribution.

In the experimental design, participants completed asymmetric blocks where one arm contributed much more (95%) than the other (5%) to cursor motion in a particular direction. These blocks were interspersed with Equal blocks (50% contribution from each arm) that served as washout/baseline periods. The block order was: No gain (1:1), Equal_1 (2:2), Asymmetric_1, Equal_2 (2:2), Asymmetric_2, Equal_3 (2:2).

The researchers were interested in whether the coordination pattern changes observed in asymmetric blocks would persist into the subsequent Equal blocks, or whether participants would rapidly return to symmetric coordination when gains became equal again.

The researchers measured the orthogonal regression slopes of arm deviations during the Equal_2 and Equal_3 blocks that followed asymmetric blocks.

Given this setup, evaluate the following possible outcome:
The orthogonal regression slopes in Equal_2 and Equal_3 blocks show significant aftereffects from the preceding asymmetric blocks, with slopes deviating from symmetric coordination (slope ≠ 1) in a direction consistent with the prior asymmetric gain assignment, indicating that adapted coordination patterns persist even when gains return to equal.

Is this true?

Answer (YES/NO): NO